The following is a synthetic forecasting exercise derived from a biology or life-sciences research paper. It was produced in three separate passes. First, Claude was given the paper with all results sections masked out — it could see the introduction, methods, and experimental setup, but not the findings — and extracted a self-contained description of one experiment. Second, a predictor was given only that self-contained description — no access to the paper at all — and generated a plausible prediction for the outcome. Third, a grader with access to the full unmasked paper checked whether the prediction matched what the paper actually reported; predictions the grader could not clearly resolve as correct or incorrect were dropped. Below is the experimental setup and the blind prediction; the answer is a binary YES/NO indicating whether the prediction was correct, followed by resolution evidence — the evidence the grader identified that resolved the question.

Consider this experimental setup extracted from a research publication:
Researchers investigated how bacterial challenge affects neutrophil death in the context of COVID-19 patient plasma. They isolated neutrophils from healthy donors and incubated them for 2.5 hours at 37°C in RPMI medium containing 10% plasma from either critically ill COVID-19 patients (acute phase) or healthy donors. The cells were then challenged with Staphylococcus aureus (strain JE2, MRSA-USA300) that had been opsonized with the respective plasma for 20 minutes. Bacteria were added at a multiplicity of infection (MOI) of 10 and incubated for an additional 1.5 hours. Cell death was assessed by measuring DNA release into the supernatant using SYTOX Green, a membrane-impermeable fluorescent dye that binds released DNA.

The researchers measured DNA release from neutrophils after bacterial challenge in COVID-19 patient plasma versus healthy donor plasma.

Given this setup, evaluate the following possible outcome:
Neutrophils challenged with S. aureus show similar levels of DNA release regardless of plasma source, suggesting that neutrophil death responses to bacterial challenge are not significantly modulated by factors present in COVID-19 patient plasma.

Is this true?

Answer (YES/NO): NO